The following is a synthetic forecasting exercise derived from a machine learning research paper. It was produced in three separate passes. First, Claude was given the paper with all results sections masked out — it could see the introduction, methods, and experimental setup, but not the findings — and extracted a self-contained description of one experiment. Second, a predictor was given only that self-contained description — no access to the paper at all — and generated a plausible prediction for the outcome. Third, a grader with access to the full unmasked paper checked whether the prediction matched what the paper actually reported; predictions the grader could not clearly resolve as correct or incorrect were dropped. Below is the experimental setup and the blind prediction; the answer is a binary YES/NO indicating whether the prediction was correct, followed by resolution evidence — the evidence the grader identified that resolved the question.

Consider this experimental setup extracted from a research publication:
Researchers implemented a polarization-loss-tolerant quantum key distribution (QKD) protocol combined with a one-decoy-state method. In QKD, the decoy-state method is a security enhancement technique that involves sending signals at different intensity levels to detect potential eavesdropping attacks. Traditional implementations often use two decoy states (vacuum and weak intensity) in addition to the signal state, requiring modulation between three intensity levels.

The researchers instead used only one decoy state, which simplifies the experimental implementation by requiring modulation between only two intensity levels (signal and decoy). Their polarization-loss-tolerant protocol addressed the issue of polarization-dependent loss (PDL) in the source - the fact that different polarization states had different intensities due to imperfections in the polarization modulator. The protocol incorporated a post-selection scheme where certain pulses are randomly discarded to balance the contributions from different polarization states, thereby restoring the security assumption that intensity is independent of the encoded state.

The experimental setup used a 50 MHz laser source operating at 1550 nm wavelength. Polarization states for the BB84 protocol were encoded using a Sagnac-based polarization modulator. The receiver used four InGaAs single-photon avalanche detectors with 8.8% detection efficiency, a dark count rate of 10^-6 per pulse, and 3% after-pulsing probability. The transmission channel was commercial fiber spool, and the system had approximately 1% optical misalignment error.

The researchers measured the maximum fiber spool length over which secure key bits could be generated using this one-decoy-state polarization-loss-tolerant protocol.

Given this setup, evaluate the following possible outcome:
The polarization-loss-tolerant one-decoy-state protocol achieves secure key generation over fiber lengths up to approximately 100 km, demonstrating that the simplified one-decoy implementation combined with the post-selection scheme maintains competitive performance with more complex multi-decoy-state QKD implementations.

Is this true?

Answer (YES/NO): NO